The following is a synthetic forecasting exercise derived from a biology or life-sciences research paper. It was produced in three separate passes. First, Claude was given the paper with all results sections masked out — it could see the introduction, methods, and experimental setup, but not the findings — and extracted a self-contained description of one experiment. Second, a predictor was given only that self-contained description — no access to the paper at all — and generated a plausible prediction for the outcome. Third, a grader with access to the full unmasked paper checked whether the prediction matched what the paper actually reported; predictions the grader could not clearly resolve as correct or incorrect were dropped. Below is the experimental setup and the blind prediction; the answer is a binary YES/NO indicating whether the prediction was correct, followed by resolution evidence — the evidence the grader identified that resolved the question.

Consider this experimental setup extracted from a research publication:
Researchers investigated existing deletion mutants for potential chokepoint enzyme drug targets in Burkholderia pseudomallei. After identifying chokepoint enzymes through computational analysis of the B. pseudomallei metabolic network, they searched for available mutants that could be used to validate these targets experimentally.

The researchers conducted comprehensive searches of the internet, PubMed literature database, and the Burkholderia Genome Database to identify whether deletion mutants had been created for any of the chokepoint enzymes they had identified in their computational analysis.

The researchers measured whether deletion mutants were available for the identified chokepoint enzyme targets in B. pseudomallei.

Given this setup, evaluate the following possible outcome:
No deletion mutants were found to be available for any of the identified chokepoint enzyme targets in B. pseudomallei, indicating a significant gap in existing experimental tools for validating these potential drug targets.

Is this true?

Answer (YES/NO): YES